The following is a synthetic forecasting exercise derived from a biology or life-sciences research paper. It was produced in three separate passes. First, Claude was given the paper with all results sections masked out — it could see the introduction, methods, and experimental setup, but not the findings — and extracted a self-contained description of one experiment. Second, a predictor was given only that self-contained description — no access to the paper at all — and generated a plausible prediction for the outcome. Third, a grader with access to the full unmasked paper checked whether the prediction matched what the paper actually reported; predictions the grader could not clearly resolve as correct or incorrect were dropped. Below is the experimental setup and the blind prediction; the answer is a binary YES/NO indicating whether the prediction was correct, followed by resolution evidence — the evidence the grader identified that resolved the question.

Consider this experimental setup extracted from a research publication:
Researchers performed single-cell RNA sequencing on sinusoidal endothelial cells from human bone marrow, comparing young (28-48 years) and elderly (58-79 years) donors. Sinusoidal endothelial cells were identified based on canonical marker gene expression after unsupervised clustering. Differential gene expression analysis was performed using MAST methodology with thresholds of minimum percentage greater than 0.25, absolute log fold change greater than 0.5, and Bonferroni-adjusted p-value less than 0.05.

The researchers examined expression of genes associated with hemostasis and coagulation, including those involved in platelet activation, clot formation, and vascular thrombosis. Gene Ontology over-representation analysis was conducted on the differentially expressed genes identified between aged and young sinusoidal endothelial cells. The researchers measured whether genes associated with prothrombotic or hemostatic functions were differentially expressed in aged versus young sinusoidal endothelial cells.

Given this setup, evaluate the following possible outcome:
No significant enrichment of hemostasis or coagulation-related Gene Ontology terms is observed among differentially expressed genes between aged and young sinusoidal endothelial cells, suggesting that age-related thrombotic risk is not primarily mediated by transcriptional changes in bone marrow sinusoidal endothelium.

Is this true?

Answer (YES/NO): NO